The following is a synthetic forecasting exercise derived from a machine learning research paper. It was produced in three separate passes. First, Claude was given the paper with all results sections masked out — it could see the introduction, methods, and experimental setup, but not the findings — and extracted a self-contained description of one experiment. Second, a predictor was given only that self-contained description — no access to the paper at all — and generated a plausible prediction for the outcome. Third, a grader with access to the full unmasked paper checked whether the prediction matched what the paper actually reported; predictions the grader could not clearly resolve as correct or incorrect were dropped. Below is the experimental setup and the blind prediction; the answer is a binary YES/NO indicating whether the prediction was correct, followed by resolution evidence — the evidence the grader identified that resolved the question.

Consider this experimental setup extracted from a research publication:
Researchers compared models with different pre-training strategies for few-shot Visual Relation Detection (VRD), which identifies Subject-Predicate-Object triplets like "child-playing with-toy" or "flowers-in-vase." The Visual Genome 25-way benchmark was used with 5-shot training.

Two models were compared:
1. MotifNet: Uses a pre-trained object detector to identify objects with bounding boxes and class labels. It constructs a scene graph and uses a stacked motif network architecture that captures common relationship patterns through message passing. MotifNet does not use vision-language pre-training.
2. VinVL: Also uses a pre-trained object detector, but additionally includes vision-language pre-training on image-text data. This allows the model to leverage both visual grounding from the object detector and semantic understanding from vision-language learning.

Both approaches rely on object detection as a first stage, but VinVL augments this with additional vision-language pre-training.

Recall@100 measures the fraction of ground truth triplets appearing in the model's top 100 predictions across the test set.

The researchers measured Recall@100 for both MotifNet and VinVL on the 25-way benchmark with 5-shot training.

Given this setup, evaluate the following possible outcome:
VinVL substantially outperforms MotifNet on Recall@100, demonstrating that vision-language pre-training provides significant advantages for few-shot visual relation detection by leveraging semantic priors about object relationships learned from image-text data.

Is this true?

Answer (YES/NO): YES